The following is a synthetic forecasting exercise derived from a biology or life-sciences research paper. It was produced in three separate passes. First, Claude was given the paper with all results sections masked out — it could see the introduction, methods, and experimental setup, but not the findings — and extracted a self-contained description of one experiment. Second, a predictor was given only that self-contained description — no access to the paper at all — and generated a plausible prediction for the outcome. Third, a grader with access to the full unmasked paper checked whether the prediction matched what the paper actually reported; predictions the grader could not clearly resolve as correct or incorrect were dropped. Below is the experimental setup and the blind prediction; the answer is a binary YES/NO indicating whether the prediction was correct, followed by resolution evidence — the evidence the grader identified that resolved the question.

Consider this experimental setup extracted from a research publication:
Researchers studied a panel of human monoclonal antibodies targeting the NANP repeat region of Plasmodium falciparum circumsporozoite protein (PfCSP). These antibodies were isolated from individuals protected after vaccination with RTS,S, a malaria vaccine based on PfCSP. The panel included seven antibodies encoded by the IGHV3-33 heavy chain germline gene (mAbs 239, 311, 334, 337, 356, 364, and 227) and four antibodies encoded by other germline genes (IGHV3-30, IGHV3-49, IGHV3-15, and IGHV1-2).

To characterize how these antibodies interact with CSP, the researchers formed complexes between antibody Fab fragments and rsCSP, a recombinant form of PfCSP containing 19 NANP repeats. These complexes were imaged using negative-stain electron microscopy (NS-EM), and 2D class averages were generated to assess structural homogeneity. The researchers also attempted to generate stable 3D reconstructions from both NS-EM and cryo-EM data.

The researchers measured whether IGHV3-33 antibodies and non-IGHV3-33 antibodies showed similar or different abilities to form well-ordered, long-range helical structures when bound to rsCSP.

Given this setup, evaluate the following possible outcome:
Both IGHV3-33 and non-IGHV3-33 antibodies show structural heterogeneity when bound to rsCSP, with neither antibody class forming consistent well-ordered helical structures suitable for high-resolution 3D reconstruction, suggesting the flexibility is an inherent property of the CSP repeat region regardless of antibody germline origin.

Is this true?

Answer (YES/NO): NO